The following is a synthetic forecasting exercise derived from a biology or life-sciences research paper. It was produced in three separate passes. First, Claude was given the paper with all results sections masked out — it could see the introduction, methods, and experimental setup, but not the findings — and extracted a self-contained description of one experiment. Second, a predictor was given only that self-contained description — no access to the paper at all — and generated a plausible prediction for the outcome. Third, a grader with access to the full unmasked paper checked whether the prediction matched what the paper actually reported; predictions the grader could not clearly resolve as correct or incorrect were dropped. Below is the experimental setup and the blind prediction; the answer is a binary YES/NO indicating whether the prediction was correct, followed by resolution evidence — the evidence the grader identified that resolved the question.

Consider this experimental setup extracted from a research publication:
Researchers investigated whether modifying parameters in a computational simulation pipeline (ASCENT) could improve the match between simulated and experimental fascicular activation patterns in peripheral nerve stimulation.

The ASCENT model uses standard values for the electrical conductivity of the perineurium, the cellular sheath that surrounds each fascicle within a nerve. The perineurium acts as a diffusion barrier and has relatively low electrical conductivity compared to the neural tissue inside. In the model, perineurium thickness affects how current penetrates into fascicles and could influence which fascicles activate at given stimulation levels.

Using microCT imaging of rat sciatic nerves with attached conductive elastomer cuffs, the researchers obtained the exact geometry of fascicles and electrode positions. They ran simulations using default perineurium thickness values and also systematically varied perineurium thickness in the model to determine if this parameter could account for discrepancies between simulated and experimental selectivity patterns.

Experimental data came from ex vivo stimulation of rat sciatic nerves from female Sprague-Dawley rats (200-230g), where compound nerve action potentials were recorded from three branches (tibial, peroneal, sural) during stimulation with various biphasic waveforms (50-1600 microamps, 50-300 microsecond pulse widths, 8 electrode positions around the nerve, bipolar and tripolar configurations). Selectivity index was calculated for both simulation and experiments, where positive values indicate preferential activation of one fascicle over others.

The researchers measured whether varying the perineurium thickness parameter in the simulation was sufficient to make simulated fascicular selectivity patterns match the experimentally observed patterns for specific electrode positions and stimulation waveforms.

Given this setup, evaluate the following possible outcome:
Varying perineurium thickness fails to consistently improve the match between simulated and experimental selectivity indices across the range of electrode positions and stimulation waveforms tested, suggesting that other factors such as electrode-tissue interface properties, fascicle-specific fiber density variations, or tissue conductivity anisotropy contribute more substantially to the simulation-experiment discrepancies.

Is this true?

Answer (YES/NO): YES